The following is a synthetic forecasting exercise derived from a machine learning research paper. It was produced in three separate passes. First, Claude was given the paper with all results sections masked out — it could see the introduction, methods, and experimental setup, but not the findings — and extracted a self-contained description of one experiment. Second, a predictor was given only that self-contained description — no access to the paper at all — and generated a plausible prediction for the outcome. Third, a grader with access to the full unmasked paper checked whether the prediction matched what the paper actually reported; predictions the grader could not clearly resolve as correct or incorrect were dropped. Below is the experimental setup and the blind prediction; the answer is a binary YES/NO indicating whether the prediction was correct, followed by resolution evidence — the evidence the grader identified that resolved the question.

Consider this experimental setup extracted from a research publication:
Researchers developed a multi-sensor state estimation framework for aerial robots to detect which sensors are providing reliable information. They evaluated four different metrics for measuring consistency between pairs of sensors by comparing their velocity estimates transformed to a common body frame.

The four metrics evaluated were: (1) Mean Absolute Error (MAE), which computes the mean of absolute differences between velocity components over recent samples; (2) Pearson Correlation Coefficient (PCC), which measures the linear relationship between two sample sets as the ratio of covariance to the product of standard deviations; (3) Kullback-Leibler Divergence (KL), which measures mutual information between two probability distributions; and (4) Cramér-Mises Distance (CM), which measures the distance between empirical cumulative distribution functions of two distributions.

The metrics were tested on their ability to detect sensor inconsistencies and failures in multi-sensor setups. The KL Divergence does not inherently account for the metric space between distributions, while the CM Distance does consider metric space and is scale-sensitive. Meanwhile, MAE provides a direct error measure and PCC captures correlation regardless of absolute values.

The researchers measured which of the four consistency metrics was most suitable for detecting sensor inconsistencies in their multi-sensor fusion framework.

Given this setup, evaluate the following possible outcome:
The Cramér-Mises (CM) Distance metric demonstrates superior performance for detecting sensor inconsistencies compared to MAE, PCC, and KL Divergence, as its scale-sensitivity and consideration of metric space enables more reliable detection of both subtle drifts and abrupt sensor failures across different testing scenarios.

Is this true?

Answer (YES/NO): YES